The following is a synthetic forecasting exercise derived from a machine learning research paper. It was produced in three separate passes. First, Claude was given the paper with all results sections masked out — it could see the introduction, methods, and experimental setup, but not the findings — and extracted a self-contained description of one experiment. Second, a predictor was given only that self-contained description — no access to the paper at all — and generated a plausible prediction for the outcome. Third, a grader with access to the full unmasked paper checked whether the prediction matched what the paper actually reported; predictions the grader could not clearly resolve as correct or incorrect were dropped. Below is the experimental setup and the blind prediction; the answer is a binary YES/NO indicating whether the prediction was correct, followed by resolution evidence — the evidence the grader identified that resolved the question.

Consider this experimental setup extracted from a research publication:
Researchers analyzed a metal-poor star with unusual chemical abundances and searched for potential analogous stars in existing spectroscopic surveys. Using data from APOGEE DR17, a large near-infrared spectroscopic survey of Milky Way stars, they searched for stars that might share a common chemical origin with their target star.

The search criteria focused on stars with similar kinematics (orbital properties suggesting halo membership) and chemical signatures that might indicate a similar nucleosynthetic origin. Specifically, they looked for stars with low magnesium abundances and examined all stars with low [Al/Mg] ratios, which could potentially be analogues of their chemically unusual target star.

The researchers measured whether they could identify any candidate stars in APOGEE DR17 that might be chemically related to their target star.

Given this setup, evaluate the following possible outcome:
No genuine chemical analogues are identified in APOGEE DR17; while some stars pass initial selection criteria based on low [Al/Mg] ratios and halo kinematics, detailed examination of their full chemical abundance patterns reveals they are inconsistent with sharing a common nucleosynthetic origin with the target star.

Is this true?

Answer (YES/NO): YES